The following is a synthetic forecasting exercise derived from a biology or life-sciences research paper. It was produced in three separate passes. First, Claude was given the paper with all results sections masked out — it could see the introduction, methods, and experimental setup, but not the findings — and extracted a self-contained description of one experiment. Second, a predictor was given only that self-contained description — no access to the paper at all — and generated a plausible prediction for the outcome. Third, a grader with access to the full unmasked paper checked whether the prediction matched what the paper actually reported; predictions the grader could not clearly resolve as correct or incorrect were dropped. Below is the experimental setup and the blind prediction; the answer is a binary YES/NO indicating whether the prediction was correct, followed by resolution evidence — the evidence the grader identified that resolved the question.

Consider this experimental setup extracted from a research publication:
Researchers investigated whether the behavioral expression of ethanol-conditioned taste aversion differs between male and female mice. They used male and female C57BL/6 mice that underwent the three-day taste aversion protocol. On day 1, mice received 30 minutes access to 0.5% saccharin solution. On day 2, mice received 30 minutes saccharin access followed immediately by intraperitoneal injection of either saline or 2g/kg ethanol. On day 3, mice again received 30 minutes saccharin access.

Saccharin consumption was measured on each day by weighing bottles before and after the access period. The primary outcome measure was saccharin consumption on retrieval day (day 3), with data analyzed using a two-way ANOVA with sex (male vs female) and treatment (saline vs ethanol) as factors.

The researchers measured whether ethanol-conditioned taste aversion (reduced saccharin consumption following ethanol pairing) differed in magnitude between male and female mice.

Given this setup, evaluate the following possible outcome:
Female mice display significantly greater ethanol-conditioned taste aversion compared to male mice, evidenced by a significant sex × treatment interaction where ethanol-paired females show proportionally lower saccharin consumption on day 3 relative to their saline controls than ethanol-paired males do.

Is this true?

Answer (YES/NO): NO